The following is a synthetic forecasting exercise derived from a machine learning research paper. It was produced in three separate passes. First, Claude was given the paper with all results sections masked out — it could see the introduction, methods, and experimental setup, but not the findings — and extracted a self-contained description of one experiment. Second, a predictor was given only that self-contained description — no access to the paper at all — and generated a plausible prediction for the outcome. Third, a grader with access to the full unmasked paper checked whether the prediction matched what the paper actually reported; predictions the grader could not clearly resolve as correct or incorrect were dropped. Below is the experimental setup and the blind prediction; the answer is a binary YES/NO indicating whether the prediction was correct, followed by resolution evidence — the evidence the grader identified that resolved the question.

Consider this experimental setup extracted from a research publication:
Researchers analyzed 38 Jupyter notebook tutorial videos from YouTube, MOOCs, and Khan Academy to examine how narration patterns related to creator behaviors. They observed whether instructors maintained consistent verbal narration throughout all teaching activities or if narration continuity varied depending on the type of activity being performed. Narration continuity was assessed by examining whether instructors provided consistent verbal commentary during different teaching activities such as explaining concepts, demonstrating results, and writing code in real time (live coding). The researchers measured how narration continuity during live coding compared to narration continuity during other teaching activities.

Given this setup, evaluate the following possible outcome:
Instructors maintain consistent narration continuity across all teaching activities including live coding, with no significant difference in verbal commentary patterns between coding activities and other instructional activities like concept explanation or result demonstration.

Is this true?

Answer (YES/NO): NO